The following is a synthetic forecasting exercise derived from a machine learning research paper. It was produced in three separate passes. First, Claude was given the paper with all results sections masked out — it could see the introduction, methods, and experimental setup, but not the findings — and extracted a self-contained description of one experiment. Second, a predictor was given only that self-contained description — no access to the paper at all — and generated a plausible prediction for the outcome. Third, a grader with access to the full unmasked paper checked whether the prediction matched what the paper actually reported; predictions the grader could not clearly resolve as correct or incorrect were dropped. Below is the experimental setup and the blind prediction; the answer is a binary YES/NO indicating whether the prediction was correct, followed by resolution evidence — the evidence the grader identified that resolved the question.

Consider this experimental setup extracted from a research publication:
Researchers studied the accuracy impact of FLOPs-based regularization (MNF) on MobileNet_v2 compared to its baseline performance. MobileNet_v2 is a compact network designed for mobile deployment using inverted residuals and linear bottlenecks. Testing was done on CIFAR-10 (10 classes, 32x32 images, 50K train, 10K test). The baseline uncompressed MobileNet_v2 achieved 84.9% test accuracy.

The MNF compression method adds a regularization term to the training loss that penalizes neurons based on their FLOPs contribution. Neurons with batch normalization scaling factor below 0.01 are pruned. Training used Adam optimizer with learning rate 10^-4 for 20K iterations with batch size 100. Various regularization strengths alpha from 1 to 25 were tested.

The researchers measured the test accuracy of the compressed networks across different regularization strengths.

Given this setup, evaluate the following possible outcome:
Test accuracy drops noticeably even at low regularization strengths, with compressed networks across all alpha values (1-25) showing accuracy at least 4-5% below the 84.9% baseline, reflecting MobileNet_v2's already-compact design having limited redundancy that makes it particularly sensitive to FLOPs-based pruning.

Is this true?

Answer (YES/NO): YES